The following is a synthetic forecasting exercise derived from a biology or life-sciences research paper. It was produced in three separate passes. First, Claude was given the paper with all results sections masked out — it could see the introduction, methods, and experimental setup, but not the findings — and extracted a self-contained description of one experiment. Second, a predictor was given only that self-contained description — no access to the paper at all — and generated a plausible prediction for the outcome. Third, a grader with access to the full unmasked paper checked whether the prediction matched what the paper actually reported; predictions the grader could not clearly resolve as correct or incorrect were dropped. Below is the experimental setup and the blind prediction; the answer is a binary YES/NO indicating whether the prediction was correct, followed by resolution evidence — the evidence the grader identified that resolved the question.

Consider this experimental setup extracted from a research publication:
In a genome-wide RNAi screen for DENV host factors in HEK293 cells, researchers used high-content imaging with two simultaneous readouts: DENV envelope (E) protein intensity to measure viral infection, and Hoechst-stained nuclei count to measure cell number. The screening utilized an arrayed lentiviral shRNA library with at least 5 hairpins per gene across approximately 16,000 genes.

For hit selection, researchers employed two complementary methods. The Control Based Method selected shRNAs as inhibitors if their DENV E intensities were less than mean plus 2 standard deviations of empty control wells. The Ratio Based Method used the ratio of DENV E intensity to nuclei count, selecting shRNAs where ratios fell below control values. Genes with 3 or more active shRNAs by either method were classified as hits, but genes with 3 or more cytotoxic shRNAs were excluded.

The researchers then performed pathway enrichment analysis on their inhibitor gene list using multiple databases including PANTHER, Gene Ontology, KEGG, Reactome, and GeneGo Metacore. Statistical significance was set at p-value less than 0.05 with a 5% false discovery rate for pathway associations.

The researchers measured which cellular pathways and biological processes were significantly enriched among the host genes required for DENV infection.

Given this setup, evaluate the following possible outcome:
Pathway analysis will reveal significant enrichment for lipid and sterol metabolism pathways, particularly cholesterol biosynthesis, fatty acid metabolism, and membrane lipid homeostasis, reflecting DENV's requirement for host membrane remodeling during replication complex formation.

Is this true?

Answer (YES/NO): NO